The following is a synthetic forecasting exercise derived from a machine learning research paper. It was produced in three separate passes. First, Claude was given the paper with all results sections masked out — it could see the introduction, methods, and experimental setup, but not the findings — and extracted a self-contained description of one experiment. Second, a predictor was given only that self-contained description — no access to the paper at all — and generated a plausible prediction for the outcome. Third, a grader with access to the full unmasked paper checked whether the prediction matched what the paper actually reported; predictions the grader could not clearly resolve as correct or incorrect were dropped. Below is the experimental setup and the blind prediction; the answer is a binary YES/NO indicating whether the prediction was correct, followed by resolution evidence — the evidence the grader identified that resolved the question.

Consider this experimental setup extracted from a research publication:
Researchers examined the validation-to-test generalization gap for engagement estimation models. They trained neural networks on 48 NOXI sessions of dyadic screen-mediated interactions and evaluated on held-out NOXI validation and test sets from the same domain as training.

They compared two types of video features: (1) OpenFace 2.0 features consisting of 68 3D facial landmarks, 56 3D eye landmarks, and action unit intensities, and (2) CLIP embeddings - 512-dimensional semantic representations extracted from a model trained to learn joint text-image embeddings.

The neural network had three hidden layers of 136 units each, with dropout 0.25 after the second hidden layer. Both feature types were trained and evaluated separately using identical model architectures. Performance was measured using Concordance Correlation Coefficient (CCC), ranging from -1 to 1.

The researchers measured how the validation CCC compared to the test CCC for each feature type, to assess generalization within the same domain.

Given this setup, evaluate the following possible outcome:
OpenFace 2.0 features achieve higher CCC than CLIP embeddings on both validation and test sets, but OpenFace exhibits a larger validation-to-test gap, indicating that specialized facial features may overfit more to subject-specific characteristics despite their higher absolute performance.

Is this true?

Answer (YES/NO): NO